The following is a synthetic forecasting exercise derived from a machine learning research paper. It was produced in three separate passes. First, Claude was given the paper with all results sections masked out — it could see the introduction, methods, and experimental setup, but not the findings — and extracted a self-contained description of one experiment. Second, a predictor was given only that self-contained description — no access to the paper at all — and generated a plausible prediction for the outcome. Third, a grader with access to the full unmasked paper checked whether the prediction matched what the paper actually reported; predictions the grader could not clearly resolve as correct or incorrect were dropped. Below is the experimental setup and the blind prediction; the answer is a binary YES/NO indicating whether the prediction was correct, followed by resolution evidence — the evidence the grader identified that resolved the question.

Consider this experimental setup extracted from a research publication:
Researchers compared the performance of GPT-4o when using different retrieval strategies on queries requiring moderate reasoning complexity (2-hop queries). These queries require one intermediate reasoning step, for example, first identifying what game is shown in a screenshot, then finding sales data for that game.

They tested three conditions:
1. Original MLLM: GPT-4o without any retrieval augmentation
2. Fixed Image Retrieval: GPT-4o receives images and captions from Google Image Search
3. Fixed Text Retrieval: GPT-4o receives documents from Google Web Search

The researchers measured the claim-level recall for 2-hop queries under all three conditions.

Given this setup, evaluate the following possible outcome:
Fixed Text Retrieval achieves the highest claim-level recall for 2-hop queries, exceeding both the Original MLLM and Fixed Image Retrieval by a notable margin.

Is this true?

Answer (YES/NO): NO